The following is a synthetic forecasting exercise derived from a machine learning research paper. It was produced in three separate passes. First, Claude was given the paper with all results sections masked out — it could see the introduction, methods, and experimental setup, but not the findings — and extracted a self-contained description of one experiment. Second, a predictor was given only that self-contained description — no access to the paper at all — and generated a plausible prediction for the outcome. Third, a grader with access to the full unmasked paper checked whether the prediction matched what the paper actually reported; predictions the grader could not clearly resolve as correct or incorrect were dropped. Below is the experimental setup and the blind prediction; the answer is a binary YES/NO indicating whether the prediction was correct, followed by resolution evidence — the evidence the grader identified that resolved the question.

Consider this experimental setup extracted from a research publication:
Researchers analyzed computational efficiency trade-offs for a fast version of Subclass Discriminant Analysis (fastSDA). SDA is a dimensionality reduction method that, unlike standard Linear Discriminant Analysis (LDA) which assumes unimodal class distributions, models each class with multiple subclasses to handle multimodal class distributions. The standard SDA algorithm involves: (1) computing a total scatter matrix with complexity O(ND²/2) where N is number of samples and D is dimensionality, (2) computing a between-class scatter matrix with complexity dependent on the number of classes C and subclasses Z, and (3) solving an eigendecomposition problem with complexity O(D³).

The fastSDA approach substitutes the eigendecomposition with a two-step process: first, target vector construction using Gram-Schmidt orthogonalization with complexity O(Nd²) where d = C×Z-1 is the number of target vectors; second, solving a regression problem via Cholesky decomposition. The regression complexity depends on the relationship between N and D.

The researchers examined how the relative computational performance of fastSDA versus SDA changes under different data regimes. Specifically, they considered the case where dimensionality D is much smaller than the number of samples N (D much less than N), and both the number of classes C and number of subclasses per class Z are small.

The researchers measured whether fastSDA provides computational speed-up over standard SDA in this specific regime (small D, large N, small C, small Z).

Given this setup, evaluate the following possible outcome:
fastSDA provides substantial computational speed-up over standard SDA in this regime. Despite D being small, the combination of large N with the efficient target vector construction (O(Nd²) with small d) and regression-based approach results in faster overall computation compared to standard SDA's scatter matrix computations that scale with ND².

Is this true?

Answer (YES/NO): NO